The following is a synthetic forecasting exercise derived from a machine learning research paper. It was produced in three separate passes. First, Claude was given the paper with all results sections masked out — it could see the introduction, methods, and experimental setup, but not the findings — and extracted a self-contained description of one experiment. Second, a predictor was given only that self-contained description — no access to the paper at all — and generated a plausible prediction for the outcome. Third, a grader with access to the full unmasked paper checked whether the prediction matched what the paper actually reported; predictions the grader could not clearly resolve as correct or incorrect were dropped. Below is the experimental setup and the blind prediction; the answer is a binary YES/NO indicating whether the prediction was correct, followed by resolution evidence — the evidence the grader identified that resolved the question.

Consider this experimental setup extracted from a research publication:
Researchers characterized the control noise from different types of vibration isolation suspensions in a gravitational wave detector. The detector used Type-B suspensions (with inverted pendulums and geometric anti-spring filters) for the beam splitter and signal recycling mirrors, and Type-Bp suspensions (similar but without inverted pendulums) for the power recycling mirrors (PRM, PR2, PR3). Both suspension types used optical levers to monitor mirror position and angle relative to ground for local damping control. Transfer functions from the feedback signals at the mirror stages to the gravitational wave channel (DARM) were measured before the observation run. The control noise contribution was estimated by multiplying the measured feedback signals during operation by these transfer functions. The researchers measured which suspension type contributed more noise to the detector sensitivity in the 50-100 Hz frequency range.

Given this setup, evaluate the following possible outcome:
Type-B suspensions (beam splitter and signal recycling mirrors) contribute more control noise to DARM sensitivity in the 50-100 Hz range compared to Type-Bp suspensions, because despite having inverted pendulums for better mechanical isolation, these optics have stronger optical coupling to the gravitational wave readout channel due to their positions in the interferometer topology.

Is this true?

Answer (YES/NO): NO